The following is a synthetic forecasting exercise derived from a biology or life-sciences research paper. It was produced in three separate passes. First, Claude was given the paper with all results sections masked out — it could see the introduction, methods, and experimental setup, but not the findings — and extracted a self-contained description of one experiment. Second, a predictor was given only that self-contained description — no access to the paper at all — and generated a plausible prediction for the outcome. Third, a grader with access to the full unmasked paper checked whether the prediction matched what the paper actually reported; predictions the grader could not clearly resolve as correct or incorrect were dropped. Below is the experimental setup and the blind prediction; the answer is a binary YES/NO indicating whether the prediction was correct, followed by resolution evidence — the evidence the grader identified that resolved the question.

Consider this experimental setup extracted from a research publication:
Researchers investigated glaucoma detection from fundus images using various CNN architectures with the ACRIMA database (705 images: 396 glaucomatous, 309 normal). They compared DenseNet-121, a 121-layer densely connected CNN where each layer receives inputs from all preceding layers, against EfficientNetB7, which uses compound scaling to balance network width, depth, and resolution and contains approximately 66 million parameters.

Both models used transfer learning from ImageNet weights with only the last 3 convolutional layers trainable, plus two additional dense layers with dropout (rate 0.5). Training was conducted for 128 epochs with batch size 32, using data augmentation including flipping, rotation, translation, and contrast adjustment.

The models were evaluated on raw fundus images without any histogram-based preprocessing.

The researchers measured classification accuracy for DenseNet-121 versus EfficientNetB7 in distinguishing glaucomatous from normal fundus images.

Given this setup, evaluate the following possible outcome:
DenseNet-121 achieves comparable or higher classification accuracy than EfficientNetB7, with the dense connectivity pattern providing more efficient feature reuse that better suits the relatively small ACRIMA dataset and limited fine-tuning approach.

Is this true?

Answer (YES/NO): YES